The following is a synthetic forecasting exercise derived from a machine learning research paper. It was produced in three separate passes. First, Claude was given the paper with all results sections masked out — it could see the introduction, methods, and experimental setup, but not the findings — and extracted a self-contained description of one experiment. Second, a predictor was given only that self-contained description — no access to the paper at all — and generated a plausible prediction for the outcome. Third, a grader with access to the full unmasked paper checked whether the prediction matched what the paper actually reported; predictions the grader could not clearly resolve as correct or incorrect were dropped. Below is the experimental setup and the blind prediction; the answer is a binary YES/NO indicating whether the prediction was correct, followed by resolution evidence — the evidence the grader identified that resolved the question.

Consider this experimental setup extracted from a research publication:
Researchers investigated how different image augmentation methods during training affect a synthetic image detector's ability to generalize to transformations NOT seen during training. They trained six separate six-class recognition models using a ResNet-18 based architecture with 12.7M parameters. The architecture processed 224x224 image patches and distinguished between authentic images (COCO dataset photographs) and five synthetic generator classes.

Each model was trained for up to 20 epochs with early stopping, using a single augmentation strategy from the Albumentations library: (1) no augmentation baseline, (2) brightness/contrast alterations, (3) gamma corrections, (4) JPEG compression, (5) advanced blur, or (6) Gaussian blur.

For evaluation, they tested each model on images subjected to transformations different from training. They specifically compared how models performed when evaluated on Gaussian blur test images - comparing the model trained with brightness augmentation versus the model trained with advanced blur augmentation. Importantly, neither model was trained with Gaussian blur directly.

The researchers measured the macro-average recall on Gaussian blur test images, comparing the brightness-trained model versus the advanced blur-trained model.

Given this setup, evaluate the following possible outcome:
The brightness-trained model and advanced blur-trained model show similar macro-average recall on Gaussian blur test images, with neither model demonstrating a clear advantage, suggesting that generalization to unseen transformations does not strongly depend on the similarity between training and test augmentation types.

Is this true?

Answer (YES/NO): NO